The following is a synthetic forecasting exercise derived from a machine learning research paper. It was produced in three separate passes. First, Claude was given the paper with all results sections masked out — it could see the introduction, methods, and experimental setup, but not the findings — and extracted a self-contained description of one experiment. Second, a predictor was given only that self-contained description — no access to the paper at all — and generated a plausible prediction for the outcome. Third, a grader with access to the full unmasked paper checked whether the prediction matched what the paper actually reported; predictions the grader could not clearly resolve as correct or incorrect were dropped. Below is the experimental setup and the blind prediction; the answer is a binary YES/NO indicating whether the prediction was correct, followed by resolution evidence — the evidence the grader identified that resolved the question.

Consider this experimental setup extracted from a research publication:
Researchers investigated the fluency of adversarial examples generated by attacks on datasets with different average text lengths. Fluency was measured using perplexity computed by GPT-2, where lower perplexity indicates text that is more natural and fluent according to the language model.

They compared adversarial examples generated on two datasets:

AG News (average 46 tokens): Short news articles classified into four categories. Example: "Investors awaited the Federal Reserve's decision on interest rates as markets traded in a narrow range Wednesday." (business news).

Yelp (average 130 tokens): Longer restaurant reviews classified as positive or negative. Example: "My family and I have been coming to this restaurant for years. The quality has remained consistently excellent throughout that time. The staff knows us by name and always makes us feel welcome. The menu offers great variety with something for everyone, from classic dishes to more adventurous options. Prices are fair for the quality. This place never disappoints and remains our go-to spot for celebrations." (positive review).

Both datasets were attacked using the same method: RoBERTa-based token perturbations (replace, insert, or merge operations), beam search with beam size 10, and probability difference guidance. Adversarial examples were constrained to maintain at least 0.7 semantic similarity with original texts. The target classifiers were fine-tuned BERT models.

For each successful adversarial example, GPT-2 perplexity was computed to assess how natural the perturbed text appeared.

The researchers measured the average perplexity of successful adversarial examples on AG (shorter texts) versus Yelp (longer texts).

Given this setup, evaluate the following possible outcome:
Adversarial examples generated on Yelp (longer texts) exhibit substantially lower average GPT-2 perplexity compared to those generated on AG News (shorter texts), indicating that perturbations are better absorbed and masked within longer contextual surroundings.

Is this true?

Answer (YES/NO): YES